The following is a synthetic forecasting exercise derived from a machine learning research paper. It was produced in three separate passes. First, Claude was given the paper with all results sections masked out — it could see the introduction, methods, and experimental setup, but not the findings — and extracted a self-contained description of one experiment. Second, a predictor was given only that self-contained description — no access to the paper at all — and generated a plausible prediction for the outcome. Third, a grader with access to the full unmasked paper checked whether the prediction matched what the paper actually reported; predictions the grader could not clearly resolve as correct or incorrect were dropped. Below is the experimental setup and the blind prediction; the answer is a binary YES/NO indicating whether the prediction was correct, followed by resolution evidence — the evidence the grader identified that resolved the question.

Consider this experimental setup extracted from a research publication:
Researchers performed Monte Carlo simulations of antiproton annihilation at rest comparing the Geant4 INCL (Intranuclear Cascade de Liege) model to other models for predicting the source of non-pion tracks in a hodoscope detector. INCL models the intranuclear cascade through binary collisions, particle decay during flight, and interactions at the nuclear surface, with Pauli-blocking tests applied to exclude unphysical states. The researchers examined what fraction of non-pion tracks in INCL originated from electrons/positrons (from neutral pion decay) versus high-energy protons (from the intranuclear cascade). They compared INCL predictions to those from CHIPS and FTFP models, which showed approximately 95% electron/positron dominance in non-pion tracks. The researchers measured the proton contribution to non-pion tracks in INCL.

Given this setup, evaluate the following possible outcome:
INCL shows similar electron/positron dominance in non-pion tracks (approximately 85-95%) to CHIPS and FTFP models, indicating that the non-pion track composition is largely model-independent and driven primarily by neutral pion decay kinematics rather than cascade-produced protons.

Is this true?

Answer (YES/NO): NO